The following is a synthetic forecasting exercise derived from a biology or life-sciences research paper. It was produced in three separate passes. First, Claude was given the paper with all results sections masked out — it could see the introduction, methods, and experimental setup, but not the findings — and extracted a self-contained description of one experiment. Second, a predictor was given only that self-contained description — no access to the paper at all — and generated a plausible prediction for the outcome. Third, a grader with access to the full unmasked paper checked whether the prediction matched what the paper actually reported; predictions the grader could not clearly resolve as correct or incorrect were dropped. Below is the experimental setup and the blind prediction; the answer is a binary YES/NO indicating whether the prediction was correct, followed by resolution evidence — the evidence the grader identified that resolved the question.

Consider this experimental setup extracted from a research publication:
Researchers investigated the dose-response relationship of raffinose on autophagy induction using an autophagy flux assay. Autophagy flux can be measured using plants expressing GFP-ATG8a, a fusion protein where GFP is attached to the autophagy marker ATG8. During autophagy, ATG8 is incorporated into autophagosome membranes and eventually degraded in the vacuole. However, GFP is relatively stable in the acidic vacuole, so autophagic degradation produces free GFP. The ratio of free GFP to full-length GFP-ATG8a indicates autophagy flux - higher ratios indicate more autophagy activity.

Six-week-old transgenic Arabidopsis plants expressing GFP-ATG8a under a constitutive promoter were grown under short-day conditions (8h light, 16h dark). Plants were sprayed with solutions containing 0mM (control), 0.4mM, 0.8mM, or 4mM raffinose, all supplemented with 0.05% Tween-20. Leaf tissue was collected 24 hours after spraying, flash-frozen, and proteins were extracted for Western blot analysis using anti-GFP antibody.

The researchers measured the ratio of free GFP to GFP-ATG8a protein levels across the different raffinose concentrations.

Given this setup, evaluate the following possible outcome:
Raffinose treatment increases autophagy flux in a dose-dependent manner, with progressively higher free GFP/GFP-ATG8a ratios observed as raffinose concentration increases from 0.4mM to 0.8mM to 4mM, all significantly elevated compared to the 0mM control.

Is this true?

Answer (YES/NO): NO